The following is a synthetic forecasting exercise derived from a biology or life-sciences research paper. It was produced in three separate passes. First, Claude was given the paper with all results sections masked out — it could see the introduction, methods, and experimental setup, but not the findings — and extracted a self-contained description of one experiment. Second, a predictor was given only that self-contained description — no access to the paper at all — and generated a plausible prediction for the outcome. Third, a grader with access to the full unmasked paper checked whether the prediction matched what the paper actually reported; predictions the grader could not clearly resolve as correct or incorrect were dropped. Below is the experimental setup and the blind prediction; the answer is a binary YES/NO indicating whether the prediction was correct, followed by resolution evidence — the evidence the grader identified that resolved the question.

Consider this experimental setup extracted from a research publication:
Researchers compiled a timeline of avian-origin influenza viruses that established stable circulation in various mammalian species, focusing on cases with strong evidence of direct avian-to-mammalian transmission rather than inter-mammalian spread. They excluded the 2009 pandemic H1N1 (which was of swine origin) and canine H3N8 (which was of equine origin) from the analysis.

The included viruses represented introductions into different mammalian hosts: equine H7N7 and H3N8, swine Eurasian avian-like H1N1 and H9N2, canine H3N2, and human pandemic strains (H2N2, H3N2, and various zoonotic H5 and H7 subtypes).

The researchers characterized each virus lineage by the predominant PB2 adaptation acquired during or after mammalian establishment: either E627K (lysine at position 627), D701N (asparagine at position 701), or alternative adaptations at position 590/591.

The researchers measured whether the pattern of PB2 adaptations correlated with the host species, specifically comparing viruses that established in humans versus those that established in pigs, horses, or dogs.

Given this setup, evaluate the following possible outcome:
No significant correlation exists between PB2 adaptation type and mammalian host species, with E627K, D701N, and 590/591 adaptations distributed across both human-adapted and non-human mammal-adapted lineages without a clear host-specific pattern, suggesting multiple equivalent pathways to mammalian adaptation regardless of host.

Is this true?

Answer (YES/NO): NO